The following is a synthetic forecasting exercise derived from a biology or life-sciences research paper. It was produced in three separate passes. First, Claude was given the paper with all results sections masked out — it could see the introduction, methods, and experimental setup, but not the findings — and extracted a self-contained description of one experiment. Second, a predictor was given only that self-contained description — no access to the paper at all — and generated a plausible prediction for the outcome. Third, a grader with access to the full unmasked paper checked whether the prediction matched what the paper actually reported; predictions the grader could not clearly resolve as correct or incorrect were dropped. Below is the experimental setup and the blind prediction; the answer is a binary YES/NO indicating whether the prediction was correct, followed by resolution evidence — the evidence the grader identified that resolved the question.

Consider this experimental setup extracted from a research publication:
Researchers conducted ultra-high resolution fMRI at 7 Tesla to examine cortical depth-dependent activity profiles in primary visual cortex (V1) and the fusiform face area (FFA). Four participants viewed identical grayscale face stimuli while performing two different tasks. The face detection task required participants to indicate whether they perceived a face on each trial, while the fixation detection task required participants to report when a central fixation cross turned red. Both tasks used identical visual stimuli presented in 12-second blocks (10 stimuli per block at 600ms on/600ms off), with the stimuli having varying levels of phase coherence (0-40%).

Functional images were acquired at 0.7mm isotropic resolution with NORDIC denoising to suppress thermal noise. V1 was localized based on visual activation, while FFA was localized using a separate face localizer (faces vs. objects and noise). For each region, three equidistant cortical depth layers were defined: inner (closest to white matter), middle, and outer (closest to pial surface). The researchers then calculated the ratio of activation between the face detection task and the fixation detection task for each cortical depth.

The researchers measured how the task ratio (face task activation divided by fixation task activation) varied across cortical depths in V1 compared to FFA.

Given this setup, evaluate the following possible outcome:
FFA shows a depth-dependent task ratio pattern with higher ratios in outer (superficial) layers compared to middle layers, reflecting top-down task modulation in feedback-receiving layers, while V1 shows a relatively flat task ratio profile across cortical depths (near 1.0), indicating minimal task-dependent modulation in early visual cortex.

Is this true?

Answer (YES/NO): NO